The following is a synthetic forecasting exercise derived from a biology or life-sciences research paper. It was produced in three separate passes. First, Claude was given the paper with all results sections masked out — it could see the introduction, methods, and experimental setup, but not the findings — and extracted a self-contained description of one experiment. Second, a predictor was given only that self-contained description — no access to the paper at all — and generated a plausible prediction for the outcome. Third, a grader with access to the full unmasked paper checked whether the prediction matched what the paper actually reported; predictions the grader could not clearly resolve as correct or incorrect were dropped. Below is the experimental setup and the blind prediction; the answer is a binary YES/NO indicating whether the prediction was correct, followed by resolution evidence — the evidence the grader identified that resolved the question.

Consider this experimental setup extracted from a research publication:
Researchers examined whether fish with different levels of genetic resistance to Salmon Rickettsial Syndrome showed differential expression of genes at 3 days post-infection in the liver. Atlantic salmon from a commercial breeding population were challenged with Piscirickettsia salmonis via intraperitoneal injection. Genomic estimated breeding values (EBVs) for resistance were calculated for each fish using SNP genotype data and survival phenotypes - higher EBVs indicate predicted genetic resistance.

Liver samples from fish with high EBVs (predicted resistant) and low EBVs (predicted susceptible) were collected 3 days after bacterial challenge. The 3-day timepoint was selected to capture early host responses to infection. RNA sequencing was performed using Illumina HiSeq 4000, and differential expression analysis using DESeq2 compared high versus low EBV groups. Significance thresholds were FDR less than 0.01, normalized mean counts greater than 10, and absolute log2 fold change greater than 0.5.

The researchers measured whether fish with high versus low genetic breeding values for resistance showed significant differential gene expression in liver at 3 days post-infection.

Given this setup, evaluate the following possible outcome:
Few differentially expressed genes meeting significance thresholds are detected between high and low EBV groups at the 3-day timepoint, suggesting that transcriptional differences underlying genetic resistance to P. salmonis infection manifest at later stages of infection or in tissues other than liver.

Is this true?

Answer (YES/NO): NO